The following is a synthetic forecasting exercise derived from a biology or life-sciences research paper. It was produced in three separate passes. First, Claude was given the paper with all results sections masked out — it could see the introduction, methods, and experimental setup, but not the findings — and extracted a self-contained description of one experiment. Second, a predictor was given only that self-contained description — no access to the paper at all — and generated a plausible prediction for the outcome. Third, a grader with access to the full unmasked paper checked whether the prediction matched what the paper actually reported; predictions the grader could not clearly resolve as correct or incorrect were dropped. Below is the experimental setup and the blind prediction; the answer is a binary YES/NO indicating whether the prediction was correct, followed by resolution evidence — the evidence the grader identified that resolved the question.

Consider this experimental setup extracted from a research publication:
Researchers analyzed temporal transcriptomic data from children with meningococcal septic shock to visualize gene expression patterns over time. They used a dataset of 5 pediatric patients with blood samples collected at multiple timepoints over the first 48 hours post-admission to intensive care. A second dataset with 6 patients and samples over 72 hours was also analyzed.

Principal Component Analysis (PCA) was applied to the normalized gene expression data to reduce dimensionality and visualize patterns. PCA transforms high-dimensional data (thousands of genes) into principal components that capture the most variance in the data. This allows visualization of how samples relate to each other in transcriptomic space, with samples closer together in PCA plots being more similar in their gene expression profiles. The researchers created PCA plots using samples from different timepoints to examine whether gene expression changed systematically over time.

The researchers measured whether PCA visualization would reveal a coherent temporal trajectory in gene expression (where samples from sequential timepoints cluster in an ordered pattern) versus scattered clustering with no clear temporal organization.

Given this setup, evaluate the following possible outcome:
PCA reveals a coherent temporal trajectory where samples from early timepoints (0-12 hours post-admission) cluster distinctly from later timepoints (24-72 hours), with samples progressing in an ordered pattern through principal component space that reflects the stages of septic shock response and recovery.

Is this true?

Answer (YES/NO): YES